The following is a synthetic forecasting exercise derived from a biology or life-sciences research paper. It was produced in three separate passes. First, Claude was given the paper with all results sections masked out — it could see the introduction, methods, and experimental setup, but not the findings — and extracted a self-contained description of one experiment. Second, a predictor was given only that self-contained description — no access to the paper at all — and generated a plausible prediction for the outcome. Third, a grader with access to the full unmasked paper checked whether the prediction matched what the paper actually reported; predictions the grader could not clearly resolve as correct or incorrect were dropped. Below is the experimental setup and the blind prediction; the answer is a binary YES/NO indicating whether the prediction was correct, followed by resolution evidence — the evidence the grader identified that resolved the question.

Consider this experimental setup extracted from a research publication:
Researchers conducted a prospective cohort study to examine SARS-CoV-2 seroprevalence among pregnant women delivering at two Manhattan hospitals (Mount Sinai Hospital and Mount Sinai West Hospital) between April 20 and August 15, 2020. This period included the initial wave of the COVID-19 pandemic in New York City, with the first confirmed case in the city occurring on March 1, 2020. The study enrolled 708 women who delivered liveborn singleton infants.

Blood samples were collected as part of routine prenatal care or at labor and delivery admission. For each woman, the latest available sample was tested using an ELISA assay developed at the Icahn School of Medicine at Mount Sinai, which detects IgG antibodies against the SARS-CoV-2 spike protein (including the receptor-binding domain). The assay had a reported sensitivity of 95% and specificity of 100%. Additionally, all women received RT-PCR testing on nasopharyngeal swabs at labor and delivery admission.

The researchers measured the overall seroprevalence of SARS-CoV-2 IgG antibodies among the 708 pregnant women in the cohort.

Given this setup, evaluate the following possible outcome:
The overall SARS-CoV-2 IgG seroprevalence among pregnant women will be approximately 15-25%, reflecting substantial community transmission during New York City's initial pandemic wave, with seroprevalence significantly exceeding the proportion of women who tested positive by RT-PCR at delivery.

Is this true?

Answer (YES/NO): YES